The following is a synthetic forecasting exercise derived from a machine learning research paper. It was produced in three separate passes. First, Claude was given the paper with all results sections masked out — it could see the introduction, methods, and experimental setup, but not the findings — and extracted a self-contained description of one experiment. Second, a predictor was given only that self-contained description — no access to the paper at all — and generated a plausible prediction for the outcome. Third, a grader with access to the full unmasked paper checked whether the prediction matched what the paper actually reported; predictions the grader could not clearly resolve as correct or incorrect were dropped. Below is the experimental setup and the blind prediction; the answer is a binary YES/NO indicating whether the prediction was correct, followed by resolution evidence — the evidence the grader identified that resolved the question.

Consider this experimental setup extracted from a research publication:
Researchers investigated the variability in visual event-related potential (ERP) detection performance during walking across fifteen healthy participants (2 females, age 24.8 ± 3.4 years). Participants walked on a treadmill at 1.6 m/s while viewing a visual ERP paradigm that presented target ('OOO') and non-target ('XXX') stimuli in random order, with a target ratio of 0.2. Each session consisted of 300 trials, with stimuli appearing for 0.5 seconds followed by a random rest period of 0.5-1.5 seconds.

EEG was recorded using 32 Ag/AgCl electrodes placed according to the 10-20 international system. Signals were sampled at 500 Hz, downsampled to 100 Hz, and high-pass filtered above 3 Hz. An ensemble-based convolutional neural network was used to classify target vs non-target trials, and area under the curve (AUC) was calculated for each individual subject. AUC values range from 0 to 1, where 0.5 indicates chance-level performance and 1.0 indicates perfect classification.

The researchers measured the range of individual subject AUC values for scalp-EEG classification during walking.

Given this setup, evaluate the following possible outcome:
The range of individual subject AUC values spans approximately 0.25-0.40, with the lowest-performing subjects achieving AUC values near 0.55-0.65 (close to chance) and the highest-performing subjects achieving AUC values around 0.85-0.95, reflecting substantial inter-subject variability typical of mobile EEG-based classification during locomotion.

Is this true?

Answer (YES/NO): NO